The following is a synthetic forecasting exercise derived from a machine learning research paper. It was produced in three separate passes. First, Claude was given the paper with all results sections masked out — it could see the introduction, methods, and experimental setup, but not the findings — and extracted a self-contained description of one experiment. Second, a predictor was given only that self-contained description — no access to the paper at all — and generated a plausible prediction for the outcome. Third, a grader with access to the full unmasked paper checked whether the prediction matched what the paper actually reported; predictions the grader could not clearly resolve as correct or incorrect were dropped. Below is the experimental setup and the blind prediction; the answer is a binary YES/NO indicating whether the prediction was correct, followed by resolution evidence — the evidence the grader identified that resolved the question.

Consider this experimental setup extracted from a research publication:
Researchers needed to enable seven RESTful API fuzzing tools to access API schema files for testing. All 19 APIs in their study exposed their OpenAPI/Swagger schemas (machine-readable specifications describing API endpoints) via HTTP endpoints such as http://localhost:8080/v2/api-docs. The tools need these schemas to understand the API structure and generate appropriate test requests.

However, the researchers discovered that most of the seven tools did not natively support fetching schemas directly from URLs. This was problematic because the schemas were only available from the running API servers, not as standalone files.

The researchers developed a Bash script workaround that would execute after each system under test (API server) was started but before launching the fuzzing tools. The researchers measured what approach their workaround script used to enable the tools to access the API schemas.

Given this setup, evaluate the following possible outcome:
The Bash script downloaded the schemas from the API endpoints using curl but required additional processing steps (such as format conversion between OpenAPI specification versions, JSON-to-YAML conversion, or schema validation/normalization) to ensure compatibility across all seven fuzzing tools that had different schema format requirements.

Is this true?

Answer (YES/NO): YES